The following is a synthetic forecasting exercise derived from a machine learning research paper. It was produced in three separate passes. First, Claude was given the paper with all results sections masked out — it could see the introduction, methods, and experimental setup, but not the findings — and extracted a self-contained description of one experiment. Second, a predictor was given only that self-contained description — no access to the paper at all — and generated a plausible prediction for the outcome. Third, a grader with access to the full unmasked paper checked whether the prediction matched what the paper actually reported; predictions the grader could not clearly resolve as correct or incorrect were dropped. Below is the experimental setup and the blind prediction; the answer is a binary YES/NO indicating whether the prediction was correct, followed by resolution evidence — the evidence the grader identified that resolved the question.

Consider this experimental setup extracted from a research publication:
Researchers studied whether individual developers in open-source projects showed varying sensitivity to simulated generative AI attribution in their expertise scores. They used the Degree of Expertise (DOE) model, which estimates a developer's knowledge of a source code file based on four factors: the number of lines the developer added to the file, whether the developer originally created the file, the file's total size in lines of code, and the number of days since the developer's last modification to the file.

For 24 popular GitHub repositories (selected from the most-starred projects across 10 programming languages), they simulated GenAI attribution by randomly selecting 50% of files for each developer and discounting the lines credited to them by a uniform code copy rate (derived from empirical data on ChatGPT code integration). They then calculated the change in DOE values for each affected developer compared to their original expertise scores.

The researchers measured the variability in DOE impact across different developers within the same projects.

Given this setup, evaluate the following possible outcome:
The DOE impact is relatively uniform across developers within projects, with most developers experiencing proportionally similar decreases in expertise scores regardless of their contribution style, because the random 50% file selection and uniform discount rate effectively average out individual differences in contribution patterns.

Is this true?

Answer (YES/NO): YES